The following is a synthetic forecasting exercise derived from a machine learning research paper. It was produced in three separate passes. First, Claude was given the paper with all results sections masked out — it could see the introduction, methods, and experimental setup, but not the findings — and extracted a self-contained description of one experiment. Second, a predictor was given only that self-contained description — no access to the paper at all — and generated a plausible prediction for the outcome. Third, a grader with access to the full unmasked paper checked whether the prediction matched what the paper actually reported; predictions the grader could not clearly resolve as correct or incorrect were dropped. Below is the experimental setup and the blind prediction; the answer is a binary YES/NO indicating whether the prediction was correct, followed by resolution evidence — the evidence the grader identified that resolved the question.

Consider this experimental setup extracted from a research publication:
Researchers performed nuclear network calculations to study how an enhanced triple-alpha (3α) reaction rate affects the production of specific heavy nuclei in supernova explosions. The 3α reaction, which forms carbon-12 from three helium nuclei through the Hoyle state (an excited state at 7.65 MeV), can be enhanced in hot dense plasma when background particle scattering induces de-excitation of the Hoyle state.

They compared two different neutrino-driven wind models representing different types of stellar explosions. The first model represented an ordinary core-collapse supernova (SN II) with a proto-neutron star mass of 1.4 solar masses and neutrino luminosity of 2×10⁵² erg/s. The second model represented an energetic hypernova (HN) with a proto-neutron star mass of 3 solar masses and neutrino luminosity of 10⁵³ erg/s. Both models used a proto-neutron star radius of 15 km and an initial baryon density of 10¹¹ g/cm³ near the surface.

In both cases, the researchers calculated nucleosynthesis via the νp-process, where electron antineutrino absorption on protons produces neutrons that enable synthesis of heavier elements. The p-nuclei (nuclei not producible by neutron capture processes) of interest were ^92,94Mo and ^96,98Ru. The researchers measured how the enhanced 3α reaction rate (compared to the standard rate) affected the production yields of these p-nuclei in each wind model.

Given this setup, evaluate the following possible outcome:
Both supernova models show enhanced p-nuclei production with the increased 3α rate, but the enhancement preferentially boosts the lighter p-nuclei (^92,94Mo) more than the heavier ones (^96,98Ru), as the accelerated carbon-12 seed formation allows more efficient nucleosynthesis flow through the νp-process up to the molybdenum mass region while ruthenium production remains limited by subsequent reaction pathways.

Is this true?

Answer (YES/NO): NO